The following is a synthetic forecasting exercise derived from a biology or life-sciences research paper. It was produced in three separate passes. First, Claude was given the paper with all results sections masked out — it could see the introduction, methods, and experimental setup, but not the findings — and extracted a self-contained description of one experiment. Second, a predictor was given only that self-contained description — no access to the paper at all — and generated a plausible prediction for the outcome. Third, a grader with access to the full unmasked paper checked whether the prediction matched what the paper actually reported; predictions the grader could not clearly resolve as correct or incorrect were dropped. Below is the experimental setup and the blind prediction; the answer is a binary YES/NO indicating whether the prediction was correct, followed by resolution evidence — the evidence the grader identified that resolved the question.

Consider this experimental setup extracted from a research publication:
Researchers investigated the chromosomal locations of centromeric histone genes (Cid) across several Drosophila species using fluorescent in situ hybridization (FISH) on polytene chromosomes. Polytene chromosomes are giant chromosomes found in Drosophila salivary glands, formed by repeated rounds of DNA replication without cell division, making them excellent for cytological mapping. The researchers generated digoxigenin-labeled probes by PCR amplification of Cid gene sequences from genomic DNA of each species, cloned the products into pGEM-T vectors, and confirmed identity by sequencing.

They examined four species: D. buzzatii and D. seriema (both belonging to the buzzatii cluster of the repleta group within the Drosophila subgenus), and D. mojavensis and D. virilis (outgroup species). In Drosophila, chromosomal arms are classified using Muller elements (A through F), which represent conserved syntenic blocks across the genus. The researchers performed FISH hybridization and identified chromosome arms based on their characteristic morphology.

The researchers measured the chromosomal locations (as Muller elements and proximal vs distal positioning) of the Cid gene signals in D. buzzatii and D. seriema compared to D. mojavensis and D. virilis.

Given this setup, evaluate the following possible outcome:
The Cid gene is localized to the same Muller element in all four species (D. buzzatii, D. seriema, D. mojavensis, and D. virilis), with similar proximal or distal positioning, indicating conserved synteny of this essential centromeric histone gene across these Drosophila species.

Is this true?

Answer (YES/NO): NO